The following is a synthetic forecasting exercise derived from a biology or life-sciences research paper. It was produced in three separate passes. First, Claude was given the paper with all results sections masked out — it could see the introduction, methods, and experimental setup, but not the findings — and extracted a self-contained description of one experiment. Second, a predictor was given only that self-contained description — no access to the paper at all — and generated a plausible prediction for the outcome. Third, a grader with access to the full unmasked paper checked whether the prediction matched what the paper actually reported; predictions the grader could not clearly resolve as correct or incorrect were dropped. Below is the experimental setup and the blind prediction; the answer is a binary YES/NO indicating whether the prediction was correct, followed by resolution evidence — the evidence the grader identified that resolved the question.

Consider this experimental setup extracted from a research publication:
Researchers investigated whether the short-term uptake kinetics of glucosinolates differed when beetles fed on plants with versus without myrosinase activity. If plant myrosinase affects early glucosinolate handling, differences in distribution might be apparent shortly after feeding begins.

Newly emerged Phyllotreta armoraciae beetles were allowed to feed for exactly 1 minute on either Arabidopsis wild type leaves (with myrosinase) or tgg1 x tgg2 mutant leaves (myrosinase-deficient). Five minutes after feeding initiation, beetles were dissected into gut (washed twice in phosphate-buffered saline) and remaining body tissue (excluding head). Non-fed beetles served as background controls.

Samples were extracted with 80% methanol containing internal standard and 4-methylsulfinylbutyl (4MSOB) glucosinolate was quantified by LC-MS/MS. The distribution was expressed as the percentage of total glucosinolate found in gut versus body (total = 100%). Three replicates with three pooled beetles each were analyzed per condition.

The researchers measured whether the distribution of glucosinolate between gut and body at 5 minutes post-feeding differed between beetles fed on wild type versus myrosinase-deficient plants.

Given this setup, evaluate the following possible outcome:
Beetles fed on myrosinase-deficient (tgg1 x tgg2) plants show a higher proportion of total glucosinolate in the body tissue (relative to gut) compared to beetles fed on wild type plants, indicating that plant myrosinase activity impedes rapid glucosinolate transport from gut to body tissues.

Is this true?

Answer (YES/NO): NO